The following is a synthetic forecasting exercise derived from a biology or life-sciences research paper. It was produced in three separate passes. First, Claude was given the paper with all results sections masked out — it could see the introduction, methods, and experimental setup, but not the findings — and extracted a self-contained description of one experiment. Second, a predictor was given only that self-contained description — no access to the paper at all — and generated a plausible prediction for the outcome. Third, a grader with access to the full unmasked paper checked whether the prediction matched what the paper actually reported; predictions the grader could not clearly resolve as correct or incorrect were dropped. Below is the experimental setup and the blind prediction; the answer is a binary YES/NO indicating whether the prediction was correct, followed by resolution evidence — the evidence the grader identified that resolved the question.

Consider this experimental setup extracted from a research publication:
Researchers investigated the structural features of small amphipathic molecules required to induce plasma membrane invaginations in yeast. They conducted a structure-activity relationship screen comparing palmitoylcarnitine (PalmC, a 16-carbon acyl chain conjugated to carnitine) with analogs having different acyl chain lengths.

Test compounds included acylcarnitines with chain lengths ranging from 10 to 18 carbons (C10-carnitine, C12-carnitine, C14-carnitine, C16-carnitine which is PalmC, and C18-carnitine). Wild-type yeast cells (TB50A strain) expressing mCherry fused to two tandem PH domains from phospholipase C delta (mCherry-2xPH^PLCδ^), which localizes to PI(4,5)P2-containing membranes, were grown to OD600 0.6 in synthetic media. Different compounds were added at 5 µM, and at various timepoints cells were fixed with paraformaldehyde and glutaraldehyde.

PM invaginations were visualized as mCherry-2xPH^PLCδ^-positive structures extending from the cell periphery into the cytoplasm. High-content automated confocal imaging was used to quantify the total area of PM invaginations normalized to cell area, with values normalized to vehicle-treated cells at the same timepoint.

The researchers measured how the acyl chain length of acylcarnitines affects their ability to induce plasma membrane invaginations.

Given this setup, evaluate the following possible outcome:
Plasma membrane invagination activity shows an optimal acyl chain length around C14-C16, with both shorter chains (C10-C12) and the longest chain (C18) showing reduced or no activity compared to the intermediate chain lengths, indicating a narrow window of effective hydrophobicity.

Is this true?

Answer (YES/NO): NO